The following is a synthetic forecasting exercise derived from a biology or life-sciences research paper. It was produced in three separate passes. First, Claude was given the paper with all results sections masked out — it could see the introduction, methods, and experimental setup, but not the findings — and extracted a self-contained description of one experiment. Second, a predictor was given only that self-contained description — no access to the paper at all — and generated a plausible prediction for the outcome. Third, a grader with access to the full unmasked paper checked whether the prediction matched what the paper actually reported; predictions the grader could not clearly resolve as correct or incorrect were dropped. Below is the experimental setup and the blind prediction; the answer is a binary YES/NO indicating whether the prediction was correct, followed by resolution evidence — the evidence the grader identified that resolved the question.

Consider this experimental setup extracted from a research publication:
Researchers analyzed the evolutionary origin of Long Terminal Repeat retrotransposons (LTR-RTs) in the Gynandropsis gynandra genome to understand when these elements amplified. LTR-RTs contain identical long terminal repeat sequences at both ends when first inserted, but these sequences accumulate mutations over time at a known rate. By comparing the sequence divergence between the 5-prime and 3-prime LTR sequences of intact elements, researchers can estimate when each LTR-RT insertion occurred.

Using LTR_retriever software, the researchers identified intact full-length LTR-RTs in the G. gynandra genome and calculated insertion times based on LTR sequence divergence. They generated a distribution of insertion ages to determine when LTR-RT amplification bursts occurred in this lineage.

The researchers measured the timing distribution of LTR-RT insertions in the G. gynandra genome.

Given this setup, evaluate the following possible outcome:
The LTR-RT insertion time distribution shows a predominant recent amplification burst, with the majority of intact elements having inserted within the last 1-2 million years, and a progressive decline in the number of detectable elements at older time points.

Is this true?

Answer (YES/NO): YES